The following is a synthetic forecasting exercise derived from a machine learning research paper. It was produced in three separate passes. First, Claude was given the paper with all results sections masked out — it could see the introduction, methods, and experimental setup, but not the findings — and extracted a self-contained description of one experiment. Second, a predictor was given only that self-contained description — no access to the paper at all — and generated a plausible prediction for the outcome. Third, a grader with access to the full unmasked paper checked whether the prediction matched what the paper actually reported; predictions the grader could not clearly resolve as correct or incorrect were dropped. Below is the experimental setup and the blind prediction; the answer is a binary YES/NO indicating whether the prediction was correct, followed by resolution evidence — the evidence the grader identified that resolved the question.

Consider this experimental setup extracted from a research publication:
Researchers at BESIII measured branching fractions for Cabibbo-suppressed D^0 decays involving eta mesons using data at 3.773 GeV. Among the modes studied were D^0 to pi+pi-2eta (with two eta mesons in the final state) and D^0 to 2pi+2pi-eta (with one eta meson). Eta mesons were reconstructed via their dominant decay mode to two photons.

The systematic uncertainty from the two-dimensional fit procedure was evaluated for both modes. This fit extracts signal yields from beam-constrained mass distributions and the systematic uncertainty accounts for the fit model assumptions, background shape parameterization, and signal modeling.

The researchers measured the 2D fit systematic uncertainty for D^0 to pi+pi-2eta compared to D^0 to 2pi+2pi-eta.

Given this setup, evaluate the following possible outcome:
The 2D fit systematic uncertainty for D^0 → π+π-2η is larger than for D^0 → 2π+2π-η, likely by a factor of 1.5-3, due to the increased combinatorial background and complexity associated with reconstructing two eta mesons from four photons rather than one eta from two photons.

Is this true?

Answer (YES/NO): NO